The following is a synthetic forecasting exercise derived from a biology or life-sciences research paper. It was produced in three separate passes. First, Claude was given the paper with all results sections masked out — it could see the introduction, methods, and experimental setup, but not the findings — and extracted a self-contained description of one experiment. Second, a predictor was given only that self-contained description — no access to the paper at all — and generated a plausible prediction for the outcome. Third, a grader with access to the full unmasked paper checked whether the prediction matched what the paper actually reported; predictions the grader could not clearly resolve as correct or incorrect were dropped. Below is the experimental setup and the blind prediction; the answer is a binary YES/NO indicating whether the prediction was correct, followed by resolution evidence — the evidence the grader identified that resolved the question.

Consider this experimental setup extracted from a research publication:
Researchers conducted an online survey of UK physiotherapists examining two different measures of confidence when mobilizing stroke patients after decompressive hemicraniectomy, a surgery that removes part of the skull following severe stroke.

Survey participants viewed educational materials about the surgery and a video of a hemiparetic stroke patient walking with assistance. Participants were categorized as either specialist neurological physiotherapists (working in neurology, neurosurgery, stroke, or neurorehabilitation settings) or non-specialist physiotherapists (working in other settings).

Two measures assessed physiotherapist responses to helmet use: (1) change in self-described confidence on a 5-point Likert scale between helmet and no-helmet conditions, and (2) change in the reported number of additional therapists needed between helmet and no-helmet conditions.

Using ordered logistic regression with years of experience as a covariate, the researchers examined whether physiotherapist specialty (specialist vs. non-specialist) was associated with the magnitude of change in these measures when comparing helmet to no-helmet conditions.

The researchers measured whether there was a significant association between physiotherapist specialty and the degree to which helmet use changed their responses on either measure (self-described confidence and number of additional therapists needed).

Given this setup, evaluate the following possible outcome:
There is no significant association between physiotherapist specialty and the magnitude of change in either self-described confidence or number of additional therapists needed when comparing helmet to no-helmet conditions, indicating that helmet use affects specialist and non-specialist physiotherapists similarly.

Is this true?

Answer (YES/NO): YES